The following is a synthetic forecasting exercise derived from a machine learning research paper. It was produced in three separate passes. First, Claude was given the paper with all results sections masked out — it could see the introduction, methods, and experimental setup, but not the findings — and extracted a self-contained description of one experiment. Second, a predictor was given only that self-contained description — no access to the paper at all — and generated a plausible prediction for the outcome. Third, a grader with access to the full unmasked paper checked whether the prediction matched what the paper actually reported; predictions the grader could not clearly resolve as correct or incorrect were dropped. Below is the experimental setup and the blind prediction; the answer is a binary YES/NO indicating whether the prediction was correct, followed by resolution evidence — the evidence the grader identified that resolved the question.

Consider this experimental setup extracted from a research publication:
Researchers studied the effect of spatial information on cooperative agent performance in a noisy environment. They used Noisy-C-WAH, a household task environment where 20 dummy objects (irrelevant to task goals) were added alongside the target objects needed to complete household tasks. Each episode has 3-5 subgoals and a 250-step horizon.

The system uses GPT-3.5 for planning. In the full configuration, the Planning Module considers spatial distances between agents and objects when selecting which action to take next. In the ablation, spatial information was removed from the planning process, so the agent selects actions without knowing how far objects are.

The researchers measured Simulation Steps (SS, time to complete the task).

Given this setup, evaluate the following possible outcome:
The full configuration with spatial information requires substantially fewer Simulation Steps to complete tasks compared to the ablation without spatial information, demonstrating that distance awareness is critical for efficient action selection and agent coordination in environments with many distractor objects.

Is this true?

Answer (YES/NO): YES